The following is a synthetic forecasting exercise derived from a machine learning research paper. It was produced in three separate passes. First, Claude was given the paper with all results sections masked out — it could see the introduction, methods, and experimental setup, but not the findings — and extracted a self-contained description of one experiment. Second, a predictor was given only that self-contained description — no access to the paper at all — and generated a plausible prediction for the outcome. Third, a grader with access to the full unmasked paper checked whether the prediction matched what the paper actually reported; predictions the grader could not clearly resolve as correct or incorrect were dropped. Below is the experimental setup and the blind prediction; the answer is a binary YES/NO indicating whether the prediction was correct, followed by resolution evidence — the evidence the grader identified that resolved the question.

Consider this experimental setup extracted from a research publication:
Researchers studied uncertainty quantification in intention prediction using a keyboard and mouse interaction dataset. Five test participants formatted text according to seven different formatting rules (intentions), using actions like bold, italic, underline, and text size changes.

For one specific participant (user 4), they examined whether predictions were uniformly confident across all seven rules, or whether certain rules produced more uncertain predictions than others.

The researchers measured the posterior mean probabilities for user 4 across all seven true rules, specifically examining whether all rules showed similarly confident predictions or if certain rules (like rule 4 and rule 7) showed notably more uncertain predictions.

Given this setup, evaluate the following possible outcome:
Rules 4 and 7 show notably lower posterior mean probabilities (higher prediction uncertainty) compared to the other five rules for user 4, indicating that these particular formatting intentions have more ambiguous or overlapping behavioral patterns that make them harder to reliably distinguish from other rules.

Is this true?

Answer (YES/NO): YES